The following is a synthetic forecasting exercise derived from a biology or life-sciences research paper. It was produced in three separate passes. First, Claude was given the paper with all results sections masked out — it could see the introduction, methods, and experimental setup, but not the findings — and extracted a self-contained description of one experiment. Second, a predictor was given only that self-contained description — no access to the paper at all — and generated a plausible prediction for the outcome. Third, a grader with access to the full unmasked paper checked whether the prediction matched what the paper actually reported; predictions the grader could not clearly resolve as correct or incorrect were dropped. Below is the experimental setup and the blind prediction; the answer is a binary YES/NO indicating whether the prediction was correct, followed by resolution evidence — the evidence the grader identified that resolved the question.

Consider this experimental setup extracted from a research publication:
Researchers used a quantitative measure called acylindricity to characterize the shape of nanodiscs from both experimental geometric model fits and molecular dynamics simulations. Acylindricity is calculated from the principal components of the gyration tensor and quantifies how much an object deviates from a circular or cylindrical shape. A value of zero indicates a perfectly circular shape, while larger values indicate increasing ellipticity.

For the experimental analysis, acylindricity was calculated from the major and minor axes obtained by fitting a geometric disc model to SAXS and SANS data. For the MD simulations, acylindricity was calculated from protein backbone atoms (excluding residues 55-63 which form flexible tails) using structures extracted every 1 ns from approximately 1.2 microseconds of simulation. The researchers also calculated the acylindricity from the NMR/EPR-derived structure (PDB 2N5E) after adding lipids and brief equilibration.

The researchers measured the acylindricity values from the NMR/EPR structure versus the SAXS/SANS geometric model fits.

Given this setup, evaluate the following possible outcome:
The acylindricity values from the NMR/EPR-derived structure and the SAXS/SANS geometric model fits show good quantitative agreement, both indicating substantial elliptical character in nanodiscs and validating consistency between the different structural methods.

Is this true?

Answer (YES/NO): NO